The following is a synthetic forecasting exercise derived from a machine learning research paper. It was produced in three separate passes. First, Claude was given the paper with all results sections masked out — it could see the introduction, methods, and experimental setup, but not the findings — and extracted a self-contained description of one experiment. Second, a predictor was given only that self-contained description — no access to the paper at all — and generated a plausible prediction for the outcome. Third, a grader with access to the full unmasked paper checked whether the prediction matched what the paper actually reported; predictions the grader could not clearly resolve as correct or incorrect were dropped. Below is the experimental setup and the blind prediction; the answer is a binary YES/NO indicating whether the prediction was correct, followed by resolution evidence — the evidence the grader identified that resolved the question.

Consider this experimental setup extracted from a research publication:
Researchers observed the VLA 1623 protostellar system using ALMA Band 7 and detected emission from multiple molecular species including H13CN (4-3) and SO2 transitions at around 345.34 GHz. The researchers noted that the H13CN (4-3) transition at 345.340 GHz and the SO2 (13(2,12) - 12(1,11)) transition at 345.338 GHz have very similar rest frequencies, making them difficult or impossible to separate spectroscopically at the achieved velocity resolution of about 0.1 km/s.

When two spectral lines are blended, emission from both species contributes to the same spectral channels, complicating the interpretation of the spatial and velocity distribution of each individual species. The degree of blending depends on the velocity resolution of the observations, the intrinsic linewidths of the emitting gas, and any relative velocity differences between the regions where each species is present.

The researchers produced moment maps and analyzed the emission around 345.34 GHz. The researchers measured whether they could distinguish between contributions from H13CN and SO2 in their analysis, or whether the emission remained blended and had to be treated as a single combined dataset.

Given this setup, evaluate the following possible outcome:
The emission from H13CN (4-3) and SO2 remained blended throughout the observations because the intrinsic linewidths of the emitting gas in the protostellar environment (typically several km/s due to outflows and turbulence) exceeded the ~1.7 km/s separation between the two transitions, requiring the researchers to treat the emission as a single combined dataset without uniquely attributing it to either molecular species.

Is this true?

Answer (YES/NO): NO